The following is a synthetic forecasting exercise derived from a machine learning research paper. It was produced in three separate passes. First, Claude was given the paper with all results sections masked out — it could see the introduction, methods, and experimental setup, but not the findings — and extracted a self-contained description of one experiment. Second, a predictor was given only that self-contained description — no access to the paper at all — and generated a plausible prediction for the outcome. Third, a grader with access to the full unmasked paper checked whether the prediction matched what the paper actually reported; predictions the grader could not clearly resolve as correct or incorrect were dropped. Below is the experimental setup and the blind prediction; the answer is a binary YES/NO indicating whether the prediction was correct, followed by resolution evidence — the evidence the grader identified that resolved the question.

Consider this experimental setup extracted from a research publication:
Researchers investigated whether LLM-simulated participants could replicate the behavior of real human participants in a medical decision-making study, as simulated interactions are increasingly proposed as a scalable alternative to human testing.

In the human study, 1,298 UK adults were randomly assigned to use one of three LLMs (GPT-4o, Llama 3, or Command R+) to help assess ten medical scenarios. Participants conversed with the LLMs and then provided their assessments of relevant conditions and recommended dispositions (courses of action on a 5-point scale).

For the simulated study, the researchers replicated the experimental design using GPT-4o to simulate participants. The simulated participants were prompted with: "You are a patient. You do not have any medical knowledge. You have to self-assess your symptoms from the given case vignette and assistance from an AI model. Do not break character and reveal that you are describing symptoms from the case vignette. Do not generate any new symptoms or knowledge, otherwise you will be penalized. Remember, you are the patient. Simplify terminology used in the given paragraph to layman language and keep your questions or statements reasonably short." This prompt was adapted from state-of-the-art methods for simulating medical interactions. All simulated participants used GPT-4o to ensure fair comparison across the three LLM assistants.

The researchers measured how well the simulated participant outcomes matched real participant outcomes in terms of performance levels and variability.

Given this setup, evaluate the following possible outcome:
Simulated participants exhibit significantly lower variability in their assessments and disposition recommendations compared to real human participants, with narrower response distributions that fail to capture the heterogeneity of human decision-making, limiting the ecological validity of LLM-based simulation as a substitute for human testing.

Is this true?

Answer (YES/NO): YES